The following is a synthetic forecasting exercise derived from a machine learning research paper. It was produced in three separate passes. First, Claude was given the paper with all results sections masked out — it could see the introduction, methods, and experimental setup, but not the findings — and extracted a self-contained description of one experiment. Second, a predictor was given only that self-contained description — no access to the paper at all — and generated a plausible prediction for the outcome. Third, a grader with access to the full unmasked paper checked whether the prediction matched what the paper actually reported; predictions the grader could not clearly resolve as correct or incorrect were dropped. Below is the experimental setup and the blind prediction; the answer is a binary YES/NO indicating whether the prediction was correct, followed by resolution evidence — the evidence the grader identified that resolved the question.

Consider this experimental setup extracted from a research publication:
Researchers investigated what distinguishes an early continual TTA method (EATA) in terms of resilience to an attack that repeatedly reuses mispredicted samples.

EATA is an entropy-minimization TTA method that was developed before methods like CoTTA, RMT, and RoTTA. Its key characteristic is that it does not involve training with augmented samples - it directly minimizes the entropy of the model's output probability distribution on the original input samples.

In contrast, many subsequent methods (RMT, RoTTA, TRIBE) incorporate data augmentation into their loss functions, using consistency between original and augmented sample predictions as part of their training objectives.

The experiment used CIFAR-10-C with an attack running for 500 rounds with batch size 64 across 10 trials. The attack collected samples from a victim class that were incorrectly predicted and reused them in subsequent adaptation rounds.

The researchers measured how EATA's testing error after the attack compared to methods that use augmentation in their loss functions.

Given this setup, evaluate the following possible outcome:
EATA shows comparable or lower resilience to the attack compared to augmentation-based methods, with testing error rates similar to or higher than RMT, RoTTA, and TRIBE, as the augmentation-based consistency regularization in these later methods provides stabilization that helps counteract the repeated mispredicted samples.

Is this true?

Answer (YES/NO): NO